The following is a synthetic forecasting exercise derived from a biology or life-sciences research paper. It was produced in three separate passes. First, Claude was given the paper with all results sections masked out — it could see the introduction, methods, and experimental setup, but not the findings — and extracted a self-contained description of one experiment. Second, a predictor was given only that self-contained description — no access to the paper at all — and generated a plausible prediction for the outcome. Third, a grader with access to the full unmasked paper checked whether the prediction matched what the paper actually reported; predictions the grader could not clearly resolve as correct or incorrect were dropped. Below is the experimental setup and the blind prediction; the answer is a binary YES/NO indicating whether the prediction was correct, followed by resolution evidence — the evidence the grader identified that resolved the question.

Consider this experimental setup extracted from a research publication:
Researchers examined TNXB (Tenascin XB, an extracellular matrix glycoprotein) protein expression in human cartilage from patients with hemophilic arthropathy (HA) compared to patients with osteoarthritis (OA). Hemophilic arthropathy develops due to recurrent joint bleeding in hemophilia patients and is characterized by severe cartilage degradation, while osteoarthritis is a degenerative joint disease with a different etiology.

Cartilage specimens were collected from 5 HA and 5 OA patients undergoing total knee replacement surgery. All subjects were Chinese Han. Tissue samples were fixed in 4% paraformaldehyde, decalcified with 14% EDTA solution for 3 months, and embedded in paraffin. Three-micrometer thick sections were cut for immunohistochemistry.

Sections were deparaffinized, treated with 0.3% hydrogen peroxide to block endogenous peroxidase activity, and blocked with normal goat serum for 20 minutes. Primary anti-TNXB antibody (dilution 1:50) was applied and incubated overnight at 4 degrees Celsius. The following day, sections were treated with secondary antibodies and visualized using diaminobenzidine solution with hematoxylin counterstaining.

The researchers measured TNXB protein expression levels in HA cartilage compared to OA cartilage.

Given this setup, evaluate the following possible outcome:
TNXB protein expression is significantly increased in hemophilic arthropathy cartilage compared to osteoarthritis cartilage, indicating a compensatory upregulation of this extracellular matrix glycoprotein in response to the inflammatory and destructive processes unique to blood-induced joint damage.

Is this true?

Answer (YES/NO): NO